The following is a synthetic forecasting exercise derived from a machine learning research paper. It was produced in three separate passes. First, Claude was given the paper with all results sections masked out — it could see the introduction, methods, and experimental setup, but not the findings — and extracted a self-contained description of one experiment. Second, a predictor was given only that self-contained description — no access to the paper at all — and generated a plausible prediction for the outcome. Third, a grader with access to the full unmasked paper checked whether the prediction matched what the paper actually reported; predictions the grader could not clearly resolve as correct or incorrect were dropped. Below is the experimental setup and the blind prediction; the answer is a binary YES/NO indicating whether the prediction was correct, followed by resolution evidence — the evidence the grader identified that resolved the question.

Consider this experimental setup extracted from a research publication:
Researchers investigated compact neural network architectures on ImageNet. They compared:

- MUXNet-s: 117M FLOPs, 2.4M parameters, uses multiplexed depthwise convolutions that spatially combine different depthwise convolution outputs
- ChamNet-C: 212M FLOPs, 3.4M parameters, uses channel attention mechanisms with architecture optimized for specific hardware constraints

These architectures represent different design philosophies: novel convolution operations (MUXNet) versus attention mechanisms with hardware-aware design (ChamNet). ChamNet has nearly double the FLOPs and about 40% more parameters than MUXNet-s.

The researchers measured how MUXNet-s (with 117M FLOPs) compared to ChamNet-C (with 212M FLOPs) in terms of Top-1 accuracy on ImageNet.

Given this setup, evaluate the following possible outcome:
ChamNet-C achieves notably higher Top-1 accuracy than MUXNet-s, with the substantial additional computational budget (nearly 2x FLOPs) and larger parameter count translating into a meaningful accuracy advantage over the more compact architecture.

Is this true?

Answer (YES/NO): NO